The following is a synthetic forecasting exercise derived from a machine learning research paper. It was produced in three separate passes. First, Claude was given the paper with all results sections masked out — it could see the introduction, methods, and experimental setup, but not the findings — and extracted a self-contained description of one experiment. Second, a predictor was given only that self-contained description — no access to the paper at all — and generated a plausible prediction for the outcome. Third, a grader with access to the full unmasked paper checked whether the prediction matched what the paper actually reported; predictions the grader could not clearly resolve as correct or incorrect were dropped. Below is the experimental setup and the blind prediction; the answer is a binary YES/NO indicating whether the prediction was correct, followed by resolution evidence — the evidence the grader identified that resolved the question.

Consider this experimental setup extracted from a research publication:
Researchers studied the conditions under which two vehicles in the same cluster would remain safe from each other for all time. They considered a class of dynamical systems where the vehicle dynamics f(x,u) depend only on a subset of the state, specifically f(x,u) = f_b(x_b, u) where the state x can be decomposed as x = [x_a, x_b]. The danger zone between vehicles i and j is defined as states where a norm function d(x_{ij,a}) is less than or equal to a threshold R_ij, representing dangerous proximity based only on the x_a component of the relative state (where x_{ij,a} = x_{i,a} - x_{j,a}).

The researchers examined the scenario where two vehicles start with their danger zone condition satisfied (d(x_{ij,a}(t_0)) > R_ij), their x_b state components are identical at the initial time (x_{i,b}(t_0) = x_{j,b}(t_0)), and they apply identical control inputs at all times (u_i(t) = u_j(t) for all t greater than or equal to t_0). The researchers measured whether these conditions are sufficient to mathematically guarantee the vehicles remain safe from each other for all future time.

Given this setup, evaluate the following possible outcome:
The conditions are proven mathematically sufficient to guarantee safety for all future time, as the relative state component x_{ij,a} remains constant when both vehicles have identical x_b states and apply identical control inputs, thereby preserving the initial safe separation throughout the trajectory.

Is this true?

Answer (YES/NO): YES